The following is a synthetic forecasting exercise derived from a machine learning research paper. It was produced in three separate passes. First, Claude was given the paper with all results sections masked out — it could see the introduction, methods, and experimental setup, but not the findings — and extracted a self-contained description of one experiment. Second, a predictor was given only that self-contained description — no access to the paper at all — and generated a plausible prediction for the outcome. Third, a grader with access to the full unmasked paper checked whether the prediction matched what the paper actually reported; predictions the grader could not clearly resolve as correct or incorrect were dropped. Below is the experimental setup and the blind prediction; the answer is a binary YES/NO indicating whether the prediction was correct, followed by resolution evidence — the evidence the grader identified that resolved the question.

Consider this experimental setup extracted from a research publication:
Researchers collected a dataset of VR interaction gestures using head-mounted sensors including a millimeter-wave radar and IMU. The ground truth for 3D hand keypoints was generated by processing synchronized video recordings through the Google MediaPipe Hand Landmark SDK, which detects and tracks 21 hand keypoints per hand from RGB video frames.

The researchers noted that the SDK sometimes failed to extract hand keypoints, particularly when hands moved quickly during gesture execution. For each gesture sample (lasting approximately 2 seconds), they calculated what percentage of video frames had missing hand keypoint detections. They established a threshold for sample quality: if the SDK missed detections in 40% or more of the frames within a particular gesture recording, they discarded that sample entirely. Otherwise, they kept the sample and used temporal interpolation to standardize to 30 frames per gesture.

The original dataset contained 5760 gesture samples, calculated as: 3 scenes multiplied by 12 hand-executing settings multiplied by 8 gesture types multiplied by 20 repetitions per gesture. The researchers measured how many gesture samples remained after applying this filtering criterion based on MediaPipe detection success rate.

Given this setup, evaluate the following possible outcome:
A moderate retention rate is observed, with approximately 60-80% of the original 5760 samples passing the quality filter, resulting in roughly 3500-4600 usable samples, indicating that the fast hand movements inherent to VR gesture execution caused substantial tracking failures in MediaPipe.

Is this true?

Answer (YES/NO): NO